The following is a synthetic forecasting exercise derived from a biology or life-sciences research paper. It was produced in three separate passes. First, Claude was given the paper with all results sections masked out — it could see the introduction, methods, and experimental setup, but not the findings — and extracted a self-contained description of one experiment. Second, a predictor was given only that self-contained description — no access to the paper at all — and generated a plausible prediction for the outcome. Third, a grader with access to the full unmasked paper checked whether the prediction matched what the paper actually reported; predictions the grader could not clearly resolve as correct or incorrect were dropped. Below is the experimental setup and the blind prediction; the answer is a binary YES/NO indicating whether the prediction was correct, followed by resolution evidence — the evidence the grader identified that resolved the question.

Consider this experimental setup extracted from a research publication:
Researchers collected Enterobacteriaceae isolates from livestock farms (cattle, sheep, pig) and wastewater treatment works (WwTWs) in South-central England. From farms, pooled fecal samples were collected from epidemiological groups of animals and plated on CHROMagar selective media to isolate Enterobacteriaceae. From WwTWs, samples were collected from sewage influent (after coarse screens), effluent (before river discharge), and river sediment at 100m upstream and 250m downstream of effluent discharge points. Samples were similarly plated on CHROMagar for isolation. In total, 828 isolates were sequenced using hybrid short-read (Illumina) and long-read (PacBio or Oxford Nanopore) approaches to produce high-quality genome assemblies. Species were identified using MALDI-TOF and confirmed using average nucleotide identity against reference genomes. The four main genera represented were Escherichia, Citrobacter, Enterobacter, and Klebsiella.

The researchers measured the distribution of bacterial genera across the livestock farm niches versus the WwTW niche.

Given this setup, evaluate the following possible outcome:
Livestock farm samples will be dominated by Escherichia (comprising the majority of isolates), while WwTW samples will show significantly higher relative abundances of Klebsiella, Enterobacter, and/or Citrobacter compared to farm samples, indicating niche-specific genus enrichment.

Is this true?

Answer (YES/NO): YES